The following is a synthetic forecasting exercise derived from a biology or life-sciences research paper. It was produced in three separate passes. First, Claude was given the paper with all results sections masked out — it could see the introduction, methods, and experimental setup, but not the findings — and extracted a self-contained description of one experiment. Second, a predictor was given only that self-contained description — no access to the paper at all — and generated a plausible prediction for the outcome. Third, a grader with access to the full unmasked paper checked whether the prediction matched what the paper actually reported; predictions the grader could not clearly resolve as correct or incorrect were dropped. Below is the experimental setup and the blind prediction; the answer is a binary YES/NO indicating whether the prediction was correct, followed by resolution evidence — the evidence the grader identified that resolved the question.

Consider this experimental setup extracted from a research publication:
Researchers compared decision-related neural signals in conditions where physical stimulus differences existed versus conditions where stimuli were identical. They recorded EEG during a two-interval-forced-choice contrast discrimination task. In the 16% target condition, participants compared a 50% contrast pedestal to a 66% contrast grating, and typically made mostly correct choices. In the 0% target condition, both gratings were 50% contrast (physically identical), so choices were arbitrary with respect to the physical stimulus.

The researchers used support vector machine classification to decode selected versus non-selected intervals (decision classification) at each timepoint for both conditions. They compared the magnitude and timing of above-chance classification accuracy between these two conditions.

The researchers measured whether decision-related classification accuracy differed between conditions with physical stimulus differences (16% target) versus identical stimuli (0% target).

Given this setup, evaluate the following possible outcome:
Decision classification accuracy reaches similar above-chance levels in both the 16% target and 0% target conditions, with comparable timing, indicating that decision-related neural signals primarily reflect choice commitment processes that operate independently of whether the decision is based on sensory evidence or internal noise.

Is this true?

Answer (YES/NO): NO